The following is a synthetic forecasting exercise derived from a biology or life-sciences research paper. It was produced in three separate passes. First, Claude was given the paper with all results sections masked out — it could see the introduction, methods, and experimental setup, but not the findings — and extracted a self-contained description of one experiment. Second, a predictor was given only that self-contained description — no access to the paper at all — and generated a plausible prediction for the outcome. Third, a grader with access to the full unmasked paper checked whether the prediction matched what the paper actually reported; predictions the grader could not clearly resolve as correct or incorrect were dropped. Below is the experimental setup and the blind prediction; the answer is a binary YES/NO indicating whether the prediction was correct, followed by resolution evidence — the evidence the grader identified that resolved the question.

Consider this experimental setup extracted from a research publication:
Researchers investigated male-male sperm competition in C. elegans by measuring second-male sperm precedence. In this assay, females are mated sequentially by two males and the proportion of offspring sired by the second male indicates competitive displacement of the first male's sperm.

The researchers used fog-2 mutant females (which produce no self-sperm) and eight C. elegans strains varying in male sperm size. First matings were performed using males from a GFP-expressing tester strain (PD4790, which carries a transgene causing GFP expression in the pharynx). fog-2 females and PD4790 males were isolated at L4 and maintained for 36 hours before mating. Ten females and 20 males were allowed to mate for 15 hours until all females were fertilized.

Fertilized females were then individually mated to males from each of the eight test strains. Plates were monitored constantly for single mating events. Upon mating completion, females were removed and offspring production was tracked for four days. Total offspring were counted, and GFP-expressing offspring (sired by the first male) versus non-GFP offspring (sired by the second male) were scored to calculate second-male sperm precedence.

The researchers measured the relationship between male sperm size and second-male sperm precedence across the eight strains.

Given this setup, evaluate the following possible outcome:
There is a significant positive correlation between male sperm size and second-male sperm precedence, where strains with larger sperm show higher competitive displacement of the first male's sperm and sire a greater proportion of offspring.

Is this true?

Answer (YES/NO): NO